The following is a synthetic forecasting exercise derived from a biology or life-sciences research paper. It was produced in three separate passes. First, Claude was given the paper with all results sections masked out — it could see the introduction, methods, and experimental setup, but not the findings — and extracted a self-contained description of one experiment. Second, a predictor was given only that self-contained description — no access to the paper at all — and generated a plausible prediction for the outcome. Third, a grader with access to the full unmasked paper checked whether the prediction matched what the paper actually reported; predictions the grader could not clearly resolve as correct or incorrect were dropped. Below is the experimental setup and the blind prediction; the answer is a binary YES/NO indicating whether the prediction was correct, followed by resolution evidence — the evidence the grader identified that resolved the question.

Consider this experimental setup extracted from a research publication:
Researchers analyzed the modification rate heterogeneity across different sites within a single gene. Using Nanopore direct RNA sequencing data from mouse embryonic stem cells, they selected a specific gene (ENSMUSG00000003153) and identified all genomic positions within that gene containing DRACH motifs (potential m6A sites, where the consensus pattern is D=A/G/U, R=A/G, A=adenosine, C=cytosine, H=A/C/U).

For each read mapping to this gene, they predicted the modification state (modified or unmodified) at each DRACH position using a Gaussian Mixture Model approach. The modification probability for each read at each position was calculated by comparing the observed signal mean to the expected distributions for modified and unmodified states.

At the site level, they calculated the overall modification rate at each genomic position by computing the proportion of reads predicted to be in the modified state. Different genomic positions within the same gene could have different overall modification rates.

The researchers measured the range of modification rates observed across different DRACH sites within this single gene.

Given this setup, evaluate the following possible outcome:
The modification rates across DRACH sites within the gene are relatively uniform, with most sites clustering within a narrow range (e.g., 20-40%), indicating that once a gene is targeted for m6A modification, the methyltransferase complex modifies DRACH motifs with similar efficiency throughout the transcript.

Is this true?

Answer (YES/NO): NO